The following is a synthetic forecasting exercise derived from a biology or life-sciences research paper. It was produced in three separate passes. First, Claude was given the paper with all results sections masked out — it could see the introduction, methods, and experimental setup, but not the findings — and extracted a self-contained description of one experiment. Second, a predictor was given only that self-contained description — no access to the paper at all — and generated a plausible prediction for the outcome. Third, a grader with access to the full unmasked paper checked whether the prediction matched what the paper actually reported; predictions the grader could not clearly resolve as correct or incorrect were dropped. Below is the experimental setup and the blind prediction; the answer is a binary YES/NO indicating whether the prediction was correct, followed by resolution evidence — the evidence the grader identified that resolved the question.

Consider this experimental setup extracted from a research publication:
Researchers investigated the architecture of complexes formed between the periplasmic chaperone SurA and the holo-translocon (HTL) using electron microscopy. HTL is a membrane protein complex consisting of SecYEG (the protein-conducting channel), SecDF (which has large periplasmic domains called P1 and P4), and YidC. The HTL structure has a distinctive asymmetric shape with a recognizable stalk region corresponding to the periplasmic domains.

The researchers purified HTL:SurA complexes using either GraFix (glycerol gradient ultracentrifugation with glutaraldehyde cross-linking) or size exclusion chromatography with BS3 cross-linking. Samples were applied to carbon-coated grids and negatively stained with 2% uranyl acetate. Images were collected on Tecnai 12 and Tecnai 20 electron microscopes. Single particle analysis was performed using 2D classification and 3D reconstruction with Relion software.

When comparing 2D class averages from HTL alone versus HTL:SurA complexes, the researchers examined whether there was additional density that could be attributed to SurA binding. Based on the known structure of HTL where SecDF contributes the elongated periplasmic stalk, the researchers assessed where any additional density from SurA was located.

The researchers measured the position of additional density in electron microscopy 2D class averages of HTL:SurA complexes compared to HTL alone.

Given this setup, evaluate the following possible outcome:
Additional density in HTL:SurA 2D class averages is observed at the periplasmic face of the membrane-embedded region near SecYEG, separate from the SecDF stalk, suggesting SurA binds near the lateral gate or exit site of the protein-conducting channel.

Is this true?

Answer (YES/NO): NO